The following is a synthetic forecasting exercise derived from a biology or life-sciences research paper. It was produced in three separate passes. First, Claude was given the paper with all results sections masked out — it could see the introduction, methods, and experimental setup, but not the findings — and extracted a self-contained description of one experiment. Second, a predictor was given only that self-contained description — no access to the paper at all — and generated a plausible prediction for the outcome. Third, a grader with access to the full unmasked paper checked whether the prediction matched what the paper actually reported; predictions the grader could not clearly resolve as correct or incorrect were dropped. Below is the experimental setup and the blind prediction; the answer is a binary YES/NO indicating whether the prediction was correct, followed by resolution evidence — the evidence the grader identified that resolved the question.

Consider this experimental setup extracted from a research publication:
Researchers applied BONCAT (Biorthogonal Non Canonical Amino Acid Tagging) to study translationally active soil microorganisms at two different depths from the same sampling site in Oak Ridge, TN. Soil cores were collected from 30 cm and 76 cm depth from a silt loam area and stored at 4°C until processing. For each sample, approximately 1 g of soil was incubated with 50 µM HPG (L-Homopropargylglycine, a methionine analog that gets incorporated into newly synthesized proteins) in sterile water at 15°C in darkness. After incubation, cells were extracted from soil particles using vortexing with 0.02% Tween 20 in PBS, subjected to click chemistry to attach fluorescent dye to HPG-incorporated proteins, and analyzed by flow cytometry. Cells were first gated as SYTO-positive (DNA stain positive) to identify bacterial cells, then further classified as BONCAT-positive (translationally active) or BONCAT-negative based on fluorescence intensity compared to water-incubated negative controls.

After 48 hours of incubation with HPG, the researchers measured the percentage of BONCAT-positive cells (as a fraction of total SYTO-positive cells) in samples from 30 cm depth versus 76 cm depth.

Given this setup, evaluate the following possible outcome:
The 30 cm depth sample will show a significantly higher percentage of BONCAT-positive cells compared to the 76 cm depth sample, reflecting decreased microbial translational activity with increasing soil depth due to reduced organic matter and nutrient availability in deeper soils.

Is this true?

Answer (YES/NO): NO